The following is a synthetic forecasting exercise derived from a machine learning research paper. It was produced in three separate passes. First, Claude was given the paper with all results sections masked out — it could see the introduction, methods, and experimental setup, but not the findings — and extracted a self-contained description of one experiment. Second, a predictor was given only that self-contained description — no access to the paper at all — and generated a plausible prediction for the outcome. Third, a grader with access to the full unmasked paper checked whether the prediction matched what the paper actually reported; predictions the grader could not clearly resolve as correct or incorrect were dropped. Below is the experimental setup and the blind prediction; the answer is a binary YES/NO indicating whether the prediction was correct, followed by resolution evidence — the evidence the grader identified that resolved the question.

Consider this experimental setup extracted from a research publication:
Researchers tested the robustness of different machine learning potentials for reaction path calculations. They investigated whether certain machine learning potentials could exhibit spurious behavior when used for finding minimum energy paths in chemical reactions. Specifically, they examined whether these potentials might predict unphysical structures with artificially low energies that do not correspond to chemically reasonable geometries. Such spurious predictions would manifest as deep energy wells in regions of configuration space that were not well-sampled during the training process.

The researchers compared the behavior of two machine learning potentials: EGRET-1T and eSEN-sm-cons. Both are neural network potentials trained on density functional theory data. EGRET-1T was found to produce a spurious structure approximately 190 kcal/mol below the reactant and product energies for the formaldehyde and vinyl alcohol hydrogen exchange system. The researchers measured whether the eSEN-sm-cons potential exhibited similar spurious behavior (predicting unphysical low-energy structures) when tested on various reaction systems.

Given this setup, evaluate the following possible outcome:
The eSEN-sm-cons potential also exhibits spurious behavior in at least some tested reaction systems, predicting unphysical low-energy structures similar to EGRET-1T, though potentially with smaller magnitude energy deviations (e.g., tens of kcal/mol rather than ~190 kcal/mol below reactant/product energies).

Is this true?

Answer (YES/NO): NO